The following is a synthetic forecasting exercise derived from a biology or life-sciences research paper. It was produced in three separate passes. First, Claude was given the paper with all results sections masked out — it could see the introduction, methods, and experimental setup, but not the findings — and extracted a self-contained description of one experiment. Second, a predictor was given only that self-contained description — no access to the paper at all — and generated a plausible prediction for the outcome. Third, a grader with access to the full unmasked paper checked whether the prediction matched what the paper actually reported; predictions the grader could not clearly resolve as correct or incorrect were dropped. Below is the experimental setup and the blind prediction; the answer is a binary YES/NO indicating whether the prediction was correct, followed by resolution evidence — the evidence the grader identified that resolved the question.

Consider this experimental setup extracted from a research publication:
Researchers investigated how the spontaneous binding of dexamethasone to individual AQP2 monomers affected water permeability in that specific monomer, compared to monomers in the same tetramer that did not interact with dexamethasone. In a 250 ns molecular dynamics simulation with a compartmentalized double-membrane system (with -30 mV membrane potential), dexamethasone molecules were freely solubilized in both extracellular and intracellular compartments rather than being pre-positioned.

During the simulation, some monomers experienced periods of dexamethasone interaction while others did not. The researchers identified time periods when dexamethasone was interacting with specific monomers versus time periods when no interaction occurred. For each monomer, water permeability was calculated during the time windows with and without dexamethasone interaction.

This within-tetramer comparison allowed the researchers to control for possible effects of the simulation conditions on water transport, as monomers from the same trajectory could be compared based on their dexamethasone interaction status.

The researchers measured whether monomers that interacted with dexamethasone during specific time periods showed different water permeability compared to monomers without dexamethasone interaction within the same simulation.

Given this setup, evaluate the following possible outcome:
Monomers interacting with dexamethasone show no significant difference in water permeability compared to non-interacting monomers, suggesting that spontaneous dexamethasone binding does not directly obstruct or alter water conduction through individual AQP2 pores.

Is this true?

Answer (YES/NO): NO